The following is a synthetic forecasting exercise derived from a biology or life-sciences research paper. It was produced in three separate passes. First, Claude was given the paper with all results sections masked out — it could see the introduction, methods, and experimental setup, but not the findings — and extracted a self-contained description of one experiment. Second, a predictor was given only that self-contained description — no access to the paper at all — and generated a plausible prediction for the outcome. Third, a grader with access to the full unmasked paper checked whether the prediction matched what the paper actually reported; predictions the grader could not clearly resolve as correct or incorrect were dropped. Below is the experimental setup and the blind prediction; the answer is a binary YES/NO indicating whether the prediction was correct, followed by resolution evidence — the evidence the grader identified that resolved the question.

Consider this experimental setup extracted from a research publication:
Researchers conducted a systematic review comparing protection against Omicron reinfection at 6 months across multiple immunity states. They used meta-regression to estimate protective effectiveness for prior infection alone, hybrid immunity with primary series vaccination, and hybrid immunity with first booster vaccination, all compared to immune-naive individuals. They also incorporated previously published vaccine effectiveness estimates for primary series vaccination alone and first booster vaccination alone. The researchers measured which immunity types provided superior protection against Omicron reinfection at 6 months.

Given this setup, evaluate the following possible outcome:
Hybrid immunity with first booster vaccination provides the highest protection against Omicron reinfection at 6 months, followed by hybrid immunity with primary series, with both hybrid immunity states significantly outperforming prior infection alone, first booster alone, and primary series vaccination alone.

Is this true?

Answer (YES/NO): NO